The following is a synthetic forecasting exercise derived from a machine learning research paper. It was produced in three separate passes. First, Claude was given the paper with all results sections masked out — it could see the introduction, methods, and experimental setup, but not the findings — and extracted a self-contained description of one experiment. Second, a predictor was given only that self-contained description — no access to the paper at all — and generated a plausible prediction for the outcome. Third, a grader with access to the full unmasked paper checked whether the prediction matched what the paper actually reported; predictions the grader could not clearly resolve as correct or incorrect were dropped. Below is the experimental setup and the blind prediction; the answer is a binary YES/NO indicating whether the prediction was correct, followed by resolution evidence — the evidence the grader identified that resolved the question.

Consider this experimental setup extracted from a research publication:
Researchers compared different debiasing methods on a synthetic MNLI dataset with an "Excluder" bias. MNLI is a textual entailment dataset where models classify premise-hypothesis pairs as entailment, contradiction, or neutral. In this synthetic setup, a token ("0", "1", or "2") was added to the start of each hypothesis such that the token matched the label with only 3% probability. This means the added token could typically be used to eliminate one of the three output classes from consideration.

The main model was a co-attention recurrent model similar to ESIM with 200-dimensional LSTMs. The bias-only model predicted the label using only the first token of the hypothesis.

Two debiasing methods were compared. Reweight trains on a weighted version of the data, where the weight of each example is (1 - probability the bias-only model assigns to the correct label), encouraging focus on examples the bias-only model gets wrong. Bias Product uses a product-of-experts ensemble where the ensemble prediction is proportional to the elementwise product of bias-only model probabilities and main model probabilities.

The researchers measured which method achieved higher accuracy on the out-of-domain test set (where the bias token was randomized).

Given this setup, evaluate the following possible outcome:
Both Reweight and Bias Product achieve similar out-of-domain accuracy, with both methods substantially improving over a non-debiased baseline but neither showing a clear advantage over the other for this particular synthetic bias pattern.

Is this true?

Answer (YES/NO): NO